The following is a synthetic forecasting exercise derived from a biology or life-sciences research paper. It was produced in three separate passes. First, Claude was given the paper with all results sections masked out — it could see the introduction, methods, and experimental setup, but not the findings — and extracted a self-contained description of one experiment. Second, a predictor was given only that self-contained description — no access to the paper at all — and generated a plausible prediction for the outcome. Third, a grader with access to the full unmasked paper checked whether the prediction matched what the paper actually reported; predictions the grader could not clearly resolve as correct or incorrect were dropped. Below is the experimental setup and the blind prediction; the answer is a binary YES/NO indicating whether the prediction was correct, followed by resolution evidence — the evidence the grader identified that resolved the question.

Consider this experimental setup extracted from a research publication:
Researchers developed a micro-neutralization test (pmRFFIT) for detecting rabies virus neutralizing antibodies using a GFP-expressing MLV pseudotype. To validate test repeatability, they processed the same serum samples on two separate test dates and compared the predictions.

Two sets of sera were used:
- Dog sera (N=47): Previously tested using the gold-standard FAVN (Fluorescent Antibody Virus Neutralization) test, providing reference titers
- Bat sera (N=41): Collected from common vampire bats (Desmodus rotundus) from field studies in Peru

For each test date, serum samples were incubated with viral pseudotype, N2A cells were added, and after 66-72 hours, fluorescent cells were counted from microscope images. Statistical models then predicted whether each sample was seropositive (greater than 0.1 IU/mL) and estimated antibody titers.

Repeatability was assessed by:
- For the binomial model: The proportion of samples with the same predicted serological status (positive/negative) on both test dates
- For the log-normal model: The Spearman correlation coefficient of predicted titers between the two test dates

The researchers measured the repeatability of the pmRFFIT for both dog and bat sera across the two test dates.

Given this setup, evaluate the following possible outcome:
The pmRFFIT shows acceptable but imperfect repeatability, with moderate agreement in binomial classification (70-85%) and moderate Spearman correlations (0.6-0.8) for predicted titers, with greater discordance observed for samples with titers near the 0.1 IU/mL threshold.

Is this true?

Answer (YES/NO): NO